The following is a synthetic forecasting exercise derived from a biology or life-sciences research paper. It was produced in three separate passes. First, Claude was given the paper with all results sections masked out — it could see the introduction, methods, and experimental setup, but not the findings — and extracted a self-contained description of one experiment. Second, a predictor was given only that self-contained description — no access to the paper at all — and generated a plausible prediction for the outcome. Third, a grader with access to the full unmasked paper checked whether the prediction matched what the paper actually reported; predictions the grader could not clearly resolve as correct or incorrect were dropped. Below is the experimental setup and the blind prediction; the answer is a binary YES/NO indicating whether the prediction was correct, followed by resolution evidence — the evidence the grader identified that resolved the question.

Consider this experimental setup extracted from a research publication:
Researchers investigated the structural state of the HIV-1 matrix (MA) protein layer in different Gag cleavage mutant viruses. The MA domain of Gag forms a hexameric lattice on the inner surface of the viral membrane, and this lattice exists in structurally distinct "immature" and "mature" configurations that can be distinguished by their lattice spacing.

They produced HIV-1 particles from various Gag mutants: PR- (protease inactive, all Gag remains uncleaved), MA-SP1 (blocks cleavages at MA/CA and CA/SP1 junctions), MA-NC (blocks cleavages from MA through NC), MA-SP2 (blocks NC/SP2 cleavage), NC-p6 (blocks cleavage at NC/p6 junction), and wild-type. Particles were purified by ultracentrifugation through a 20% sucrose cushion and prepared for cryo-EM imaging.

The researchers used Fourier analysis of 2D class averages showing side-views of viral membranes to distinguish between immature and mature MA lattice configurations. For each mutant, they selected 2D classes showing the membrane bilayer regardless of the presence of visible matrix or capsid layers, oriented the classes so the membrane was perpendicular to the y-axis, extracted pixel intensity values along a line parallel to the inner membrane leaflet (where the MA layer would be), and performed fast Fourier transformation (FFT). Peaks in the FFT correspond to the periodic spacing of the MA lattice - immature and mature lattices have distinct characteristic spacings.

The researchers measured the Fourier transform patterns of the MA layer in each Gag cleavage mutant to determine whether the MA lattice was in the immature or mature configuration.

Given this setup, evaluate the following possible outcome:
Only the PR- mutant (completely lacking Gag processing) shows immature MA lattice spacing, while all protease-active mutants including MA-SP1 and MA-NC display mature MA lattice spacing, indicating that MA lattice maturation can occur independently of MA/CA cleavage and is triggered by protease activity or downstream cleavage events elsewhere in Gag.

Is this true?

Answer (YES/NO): NO